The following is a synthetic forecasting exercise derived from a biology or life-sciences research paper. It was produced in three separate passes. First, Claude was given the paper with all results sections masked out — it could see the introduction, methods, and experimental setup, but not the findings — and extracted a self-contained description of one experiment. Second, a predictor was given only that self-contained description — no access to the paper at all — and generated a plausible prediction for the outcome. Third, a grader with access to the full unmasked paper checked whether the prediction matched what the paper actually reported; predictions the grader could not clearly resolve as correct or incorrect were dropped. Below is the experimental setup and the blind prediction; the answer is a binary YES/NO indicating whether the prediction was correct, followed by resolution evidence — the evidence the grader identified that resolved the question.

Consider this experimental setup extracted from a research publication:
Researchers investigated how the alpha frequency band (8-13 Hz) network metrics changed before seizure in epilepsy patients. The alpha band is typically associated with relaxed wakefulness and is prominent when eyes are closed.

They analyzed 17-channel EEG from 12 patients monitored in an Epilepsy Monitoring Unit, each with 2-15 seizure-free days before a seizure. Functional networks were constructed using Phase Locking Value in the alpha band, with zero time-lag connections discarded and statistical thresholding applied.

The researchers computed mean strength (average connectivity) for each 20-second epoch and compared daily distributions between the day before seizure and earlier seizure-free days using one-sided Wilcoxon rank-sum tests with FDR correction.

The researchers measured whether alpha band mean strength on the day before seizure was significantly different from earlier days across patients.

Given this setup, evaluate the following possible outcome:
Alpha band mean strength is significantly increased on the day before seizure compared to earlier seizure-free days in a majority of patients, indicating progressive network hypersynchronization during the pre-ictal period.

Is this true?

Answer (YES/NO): NO